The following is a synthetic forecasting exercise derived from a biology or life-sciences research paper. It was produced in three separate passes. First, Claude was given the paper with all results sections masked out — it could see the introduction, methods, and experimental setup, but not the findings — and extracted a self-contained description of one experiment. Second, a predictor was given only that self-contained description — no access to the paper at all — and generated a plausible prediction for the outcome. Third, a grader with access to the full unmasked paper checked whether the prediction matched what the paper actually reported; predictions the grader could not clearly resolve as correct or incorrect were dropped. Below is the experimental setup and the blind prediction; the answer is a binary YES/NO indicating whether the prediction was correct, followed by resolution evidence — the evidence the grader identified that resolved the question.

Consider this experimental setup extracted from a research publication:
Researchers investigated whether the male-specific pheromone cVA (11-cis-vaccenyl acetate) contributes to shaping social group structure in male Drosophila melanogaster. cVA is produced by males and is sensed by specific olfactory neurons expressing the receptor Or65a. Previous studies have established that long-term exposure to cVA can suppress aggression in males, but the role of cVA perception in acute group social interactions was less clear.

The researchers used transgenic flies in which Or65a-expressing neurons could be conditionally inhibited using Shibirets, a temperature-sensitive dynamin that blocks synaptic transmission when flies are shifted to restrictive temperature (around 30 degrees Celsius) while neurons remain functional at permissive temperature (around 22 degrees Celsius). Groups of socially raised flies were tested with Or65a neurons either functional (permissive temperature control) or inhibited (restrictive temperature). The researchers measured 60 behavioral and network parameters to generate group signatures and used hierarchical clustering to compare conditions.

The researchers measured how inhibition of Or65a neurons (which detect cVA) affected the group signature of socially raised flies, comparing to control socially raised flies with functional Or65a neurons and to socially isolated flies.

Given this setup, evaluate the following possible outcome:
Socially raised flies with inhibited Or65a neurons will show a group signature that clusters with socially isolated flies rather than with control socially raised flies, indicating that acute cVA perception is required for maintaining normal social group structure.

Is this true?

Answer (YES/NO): NO